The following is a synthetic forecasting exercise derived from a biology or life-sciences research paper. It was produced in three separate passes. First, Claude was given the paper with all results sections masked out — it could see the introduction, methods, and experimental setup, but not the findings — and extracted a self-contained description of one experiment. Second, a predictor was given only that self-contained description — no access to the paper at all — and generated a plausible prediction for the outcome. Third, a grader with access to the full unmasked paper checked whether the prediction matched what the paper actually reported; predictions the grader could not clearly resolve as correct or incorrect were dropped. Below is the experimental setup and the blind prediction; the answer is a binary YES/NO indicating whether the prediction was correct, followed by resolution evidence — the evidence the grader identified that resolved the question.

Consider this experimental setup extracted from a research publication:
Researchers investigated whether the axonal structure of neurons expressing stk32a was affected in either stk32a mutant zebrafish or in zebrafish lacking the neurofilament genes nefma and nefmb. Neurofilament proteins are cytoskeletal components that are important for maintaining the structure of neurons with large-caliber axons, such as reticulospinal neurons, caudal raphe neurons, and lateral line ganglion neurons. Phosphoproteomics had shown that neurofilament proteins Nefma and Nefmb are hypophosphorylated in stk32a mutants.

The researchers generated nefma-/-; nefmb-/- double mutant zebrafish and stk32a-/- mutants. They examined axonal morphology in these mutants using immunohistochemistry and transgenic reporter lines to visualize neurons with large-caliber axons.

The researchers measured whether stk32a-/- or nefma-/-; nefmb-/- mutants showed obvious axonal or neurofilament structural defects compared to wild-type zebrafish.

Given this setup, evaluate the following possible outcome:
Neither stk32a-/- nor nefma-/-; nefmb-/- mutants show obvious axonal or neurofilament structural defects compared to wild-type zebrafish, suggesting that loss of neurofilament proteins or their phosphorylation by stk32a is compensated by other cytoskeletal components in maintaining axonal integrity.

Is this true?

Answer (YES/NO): YES